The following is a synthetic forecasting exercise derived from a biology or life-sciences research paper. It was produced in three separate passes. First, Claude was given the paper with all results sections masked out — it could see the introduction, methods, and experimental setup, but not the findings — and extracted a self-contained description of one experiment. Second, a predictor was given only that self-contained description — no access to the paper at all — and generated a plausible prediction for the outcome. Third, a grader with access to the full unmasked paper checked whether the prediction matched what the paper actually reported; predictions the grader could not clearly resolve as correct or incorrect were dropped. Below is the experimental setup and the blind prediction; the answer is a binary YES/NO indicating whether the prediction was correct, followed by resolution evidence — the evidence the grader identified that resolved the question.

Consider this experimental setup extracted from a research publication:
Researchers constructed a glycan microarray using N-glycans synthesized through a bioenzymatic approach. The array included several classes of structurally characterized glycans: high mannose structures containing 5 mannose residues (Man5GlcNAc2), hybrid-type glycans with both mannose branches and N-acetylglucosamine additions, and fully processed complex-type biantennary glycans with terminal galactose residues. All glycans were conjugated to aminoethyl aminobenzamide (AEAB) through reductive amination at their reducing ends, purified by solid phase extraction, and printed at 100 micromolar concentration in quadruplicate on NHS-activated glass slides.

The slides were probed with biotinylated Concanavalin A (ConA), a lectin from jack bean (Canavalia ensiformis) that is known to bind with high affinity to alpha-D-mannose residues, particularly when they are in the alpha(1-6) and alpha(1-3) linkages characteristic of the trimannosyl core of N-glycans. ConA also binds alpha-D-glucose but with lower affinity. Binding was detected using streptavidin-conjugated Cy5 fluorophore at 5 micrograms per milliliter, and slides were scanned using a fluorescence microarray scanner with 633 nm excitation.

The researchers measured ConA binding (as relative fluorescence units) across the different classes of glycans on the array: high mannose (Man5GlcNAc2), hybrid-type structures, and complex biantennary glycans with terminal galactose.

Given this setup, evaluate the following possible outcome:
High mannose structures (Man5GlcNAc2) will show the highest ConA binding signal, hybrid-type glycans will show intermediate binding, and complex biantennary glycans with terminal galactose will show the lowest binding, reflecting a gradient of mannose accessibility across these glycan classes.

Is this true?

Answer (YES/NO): NO